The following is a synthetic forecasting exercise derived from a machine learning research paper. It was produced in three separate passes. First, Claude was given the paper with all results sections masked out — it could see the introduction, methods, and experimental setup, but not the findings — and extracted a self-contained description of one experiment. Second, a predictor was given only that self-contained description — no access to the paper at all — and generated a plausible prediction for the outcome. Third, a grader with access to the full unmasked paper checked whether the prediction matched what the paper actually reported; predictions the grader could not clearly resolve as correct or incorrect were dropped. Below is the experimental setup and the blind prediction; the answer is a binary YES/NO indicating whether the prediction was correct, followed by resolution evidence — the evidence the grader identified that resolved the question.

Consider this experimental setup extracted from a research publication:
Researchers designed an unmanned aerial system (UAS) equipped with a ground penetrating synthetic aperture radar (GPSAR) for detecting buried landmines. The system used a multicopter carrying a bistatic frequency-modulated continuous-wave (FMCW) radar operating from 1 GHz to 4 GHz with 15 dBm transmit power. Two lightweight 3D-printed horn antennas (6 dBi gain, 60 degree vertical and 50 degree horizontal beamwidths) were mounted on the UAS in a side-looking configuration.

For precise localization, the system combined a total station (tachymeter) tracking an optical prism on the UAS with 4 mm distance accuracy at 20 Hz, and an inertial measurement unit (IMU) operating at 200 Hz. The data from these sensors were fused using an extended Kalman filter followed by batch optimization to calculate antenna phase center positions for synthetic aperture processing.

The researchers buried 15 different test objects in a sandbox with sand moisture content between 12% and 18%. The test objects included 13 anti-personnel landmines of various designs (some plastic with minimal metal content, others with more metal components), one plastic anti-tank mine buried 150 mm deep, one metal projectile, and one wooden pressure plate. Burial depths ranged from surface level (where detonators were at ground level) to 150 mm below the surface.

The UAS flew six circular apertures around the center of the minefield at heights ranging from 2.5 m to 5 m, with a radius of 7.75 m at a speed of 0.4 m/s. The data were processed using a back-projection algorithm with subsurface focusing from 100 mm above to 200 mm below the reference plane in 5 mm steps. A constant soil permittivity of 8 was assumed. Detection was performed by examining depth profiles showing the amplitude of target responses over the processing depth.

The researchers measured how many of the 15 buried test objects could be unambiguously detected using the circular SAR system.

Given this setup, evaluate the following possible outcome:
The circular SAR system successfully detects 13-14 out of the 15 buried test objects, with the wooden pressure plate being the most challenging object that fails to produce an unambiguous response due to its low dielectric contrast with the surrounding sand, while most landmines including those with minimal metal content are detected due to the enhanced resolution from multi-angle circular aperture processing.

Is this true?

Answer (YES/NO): NO